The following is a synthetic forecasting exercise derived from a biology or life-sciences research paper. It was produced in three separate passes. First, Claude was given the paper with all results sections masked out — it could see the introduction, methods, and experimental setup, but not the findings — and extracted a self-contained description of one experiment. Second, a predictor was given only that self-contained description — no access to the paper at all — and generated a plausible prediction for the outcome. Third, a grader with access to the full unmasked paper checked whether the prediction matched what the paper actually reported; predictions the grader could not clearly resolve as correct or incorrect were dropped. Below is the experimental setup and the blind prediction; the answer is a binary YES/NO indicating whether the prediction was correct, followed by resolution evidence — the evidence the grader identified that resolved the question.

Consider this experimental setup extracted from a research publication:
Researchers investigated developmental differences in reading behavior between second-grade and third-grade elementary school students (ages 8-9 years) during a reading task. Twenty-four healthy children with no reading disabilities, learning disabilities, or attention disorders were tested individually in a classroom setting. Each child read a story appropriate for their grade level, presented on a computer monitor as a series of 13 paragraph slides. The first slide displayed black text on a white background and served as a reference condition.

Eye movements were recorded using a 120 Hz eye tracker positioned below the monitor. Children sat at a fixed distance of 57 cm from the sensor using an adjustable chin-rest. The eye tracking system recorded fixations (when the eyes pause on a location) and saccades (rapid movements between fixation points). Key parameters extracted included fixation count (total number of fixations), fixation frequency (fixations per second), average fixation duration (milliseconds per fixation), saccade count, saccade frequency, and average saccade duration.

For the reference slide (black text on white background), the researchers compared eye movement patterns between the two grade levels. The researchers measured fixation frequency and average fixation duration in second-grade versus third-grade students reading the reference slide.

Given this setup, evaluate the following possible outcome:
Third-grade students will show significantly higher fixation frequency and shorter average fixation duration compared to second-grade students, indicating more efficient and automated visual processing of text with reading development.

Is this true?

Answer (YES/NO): NO